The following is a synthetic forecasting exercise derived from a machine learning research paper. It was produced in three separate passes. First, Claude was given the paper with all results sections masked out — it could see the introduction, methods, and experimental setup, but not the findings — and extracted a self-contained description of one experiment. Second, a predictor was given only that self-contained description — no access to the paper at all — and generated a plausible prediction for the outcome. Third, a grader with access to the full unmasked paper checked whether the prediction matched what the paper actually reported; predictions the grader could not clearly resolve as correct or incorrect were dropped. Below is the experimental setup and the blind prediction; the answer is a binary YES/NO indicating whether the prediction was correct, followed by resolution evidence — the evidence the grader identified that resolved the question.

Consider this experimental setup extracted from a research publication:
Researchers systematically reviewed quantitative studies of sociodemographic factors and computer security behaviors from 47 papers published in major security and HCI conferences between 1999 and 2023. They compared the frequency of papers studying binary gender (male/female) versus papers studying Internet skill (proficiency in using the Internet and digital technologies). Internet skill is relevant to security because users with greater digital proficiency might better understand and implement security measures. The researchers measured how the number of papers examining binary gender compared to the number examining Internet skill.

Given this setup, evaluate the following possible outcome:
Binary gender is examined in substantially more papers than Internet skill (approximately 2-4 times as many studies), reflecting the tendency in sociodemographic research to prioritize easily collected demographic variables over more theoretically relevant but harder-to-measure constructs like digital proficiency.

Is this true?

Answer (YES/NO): YES